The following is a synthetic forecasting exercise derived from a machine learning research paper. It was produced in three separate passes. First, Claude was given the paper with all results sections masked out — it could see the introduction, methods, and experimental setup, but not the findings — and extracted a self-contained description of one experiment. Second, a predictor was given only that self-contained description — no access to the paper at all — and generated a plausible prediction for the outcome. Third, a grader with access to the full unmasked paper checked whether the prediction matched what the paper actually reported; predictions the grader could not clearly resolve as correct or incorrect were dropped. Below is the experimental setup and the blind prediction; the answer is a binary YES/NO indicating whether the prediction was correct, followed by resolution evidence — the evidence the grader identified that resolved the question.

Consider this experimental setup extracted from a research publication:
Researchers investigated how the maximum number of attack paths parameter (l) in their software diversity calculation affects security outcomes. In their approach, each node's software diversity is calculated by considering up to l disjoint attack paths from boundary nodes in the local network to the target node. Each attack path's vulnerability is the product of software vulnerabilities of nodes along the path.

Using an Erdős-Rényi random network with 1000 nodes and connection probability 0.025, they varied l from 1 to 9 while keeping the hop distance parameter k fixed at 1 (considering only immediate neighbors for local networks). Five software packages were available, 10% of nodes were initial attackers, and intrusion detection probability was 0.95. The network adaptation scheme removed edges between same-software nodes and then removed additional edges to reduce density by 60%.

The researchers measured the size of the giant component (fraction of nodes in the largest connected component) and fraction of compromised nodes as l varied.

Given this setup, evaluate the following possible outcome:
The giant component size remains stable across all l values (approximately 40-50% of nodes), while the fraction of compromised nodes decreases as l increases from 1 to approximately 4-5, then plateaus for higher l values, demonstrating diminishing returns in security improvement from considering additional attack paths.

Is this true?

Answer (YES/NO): NO